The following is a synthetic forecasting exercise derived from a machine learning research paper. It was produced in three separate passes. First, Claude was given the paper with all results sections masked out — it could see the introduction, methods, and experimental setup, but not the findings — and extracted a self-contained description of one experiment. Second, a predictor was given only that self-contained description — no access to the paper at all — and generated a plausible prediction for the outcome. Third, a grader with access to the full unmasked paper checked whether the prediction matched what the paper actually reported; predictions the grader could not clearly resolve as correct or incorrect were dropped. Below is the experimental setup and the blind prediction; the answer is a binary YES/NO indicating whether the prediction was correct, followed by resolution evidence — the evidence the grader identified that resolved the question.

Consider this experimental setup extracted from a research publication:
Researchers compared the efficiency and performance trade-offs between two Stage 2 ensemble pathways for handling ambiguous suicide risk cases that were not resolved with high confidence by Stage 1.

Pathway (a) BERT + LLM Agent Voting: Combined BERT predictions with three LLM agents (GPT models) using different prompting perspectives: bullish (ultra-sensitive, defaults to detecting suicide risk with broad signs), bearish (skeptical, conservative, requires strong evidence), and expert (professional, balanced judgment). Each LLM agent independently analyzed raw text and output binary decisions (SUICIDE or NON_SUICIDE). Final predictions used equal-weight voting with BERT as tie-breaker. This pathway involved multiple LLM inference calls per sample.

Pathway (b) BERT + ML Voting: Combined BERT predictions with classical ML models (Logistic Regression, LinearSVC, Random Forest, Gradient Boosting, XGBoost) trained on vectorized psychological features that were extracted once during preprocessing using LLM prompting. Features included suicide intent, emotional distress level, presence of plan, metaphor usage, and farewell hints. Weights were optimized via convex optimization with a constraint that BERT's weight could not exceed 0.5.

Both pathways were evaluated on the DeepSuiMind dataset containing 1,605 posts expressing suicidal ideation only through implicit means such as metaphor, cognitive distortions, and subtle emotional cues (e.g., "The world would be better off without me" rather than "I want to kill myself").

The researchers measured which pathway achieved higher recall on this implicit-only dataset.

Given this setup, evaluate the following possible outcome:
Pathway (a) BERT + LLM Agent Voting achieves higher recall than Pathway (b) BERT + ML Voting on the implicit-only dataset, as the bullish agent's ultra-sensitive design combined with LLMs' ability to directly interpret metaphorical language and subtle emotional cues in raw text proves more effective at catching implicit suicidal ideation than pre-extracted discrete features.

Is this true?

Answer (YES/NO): YES